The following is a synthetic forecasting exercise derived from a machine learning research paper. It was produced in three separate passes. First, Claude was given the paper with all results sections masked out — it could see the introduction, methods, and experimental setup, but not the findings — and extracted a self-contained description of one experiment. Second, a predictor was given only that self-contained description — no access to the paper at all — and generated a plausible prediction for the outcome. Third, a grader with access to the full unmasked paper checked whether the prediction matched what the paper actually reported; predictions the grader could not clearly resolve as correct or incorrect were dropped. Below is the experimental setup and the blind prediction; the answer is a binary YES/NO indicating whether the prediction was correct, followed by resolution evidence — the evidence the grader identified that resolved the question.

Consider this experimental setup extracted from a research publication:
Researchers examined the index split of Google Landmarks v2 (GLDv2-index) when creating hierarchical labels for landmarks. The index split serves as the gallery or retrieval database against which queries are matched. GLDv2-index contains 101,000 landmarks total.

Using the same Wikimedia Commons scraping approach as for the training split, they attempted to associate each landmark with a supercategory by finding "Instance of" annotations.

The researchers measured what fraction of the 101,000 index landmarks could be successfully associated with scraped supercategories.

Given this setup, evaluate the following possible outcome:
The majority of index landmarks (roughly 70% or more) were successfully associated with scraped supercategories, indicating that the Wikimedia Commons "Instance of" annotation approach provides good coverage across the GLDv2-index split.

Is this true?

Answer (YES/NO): NO